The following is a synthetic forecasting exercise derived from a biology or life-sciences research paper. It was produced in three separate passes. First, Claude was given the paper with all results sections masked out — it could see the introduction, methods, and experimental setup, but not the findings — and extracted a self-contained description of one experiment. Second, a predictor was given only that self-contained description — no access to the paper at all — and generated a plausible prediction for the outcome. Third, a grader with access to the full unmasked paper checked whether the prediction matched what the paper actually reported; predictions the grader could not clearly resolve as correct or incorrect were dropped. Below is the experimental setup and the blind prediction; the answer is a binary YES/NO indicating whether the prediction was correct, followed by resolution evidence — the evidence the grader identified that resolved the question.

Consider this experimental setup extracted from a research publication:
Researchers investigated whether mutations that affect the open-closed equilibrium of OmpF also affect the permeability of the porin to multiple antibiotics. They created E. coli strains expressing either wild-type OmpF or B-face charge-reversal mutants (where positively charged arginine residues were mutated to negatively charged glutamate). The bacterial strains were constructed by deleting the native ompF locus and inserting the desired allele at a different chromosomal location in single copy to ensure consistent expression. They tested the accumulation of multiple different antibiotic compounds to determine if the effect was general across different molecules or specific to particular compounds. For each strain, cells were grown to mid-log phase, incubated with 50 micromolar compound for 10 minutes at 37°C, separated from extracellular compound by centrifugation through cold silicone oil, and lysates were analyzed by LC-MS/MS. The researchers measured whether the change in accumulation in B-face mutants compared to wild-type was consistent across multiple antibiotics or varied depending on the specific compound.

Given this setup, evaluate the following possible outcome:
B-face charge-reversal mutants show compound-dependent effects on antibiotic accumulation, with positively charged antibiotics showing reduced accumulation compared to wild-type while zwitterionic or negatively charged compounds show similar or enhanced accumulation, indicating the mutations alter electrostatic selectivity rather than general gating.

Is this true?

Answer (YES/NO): NO